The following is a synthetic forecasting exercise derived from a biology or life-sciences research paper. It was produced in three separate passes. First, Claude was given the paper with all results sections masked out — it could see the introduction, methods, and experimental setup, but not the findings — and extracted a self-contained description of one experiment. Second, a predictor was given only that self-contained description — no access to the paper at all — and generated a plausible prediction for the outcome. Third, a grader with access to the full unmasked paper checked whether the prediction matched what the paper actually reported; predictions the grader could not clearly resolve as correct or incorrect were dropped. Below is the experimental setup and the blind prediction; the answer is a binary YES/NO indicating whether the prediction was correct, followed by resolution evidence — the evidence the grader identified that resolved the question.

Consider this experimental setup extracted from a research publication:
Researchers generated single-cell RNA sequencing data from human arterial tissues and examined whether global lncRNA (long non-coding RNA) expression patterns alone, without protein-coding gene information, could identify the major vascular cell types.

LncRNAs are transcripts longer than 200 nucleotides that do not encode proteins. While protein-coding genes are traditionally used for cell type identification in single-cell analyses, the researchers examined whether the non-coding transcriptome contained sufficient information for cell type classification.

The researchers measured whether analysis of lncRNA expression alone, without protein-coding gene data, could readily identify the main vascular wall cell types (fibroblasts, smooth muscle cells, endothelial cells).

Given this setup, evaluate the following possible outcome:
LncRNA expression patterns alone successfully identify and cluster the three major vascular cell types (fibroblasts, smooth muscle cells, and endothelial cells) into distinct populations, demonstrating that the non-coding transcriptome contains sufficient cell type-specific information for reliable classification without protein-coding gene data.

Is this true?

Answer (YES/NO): YES